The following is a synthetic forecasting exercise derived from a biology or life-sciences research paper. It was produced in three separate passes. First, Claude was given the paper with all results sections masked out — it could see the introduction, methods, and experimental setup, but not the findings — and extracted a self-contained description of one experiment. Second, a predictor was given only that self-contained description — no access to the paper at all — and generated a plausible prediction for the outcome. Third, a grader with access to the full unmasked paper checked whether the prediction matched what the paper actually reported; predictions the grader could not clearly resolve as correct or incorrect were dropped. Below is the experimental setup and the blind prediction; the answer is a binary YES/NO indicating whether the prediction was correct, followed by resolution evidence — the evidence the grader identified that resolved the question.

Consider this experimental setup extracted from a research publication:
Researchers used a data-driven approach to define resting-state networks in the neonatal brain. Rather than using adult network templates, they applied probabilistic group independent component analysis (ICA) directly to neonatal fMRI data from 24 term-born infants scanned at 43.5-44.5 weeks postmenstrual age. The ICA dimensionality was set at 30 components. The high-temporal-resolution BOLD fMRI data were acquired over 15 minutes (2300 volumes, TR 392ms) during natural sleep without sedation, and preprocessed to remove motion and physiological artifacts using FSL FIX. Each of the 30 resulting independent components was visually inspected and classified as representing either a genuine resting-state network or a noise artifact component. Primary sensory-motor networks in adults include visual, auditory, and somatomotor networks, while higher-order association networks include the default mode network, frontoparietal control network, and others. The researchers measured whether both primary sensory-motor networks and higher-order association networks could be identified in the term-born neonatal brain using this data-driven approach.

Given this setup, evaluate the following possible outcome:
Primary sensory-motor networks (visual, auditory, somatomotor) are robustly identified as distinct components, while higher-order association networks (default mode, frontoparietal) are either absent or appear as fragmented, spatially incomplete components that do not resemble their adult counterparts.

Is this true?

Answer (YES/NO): NO